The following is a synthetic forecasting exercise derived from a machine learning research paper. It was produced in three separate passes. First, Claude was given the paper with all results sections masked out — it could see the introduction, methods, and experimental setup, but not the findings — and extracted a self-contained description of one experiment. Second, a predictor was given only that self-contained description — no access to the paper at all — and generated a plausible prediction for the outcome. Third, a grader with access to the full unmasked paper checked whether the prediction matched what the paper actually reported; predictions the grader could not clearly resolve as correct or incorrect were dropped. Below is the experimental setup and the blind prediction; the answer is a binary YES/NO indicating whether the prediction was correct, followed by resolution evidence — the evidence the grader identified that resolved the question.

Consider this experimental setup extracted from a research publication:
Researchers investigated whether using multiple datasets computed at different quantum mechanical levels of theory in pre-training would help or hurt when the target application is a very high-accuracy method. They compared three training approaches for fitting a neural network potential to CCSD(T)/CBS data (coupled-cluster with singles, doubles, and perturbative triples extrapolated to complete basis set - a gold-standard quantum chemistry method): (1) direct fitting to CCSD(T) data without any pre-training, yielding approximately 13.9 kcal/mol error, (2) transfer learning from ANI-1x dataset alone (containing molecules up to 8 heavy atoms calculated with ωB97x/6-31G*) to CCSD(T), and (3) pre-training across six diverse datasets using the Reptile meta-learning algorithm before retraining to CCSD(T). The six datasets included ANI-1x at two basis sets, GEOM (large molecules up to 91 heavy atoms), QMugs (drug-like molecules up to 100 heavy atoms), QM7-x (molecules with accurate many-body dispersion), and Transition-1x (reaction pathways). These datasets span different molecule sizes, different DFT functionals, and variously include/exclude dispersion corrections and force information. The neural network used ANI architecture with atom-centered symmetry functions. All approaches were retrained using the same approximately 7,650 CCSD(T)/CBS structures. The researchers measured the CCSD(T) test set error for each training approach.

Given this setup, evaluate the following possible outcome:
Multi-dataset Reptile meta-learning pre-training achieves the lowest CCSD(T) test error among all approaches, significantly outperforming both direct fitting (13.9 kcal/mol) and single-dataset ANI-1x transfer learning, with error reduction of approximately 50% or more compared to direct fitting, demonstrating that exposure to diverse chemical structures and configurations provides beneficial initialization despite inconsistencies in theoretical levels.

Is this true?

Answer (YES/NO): NO